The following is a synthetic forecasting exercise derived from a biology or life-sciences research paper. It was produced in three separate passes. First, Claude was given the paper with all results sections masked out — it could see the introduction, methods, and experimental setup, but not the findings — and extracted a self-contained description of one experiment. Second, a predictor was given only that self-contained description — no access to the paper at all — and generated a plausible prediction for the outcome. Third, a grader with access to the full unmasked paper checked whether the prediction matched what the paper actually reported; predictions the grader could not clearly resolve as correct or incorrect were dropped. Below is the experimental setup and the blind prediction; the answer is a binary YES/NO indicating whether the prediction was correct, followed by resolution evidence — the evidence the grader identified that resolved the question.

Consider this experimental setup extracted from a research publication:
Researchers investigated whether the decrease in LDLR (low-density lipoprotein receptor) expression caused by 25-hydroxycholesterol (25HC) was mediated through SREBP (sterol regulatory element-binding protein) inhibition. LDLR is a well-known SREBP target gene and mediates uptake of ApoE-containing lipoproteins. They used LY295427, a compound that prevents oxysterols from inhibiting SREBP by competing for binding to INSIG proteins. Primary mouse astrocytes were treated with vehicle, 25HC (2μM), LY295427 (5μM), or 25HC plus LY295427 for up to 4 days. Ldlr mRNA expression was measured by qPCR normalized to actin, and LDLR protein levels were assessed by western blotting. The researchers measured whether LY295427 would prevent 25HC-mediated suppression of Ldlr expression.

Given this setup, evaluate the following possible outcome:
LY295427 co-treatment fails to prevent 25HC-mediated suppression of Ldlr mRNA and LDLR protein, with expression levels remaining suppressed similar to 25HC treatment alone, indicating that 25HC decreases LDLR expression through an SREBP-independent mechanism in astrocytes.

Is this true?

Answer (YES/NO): NO